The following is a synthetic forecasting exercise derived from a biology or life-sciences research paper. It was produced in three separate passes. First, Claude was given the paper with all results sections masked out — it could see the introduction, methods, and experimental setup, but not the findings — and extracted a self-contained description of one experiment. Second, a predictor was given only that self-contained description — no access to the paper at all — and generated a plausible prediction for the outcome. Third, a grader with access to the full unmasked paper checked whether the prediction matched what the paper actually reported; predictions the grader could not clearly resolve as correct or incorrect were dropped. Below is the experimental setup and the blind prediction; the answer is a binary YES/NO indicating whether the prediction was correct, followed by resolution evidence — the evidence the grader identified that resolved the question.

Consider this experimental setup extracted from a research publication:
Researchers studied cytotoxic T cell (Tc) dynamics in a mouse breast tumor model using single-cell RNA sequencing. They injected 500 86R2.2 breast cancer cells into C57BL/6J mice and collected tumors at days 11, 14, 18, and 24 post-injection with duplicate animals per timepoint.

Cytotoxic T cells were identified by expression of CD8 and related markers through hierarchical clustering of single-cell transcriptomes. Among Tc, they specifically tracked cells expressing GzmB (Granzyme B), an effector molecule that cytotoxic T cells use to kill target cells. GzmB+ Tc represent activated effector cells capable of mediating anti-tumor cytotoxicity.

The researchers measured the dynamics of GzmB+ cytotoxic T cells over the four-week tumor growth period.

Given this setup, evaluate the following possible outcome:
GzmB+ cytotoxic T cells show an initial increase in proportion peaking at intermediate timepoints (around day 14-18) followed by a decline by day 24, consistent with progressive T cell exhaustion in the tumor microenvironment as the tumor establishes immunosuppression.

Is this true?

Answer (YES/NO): NO